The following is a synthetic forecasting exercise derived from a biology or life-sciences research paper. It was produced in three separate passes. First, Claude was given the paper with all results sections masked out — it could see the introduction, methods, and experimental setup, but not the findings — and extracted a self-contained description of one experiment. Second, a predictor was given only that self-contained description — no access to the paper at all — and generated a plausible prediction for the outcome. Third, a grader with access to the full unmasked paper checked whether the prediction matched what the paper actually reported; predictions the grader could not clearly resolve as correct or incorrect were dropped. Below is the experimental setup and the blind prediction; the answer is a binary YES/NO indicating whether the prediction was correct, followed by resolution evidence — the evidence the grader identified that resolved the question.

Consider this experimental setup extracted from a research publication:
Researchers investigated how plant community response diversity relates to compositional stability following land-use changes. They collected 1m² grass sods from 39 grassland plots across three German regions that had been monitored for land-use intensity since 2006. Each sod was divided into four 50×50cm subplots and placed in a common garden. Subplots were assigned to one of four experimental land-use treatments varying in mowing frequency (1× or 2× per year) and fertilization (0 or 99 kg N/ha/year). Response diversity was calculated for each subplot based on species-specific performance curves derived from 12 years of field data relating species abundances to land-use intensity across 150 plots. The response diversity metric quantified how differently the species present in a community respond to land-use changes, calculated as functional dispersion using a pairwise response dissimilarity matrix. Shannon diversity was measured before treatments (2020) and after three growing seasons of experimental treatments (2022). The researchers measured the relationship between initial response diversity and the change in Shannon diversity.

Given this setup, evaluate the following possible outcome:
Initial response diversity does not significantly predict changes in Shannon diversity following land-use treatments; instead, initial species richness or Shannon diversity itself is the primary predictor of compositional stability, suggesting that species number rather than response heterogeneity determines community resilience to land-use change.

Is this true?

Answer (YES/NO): NO